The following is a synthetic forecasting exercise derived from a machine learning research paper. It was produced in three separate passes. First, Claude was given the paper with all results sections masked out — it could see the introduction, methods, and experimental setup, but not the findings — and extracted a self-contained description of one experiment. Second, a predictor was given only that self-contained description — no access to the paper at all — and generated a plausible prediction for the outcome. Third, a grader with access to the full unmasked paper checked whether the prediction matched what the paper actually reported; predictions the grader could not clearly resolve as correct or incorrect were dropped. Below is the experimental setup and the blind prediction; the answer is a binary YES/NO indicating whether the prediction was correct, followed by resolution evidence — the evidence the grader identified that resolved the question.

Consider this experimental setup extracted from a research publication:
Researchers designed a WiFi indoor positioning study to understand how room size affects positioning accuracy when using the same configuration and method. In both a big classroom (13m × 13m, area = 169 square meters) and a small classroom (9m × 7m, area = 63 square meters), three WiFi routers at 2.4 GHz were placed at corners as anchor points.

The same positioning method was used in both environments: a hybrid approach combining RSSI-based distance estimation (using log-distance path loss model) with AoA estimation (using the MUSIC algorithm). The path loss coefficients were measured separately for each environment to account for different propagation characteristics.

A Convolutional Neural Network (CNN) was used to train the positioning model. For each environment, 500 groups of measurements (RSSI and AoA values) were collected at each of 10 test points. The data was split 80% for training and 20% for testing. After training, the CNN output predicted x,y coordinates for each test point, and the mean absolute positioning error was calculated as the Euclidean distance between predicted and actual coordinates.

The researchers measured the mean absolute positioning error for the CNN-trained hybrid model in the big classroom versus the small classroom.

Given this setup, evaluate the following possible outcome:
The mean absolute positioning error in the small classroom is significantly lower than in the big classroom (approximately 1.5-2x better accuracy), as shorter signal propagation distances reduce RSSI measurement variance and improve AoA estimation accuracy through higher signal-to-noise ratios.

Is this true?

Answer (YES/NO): NO